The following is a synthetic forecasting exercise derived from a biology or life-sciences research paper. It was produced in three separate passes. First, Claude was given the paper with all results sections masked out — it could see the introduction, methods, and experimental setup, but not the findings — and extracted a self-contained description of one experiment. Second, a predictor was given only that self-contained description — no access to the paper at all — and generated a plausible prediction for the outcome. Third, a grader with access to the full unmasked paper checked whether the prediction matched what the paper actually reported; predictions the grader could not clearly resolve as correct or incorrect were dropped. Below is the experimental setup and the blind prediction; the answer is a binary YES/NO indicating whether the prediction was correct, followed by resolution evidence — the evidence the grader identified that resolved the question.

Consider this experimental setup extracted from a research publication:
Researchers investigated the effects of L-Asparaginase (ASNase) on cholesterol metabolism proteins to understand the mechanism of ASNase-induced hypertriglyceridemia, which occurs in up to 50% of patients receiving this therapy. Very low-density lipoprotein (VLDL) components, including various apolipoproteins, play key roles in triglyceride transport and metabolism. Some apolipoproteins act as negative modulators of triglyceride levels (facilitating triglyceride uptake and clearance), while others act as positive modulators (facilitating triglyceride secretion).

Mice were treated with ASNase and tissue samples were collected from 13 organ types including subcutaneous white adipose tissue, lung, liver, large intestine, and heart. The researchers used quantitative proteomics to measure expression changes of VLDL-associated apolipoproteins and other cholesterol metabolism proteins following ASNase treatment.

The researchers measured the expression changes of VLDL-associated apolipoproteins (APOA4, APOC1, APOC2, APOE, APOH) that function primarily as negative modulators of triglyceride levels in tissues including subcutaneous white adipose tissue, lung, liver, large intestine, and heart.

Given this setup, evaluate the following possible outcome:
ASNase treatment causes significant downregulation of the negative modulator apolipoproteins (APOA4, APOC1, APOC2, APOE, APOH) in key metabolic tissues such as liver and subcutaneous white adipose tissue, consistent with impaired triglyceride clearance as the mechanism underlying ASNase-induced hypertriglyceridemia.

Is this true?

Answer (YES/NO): NO